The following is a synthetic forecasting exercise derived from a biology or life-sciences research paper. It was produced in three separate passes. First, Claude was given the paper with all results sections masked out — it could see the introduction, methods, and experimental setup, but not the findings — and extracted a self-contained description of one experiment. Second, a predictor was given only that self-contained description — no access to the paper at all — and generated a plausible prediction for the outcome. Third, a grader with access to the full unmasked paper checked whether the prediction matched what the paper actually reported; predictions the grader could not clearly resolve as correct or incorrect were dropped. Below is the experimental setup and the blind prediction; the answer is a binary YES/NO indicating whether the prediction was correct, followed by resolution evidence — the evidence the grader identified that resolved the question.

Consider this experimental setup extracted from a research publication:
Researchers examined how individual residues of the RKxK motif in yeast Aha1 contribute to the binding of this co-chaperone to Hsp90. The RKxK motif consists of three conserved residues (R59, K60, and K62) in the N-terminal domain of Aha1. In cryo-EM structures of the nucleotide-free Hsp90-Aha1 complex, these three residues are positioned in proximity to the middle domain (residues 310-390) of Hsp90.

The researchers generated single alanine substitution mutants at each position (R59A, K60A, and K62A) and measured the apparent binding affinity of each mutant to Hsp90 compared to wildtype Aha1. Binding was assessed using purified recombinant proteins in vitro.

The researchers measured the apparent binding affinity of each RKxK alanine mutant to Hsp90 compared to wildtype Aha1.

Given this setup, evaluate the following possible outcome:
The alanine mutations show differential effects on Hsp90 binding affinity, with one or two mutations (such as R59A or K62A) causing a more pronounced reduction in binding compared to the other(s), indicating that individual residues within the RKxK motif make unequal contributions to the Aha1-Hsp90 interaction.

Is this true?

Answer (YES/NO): NO